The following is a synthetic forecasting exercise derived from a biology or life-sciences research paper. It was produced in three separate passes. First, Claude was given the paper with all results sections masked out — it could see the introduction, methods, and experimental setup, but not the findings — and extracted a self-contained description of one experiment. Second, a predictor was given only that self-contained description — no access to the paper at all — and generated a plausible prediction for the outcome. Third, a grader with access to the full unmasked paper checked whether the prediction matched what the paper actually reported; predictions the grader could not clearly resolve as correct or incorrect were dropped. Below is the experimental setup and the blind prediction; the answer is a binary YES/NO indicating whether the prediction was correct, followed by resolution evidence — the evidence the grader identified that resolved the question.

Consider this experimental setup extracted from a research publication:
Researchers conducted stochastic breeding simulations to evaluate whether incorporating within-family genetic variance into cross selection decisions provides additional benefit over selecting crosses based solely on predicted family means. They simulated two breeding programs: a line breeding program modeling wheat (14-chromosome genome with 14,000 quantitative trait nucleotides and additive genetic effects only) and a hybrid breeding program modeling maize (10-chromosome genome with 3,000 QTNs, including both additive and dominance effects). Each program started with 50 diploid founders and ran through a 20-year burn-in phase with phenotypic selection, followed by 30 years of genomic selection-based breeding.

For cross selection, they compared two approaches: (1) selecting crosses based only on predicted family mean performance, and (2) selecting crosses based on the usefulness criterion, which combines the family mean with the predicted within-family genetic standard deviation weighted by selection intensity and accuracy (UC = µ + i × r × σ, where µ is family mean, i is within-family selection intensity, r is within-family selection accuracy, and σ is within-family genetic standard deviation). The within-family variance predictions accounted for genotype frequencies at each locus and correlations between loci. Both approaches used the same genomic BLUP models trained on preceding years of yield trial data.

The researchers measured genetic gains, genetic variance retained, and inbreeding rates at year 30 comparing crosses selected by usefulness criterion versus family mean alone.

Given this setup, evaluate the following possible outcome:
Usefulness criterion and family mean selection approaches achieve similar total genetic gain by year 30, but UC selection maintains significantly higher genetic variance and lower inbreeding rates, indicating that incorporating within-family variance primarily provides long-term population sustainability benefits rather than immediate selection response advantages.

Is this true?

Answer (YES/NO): NO